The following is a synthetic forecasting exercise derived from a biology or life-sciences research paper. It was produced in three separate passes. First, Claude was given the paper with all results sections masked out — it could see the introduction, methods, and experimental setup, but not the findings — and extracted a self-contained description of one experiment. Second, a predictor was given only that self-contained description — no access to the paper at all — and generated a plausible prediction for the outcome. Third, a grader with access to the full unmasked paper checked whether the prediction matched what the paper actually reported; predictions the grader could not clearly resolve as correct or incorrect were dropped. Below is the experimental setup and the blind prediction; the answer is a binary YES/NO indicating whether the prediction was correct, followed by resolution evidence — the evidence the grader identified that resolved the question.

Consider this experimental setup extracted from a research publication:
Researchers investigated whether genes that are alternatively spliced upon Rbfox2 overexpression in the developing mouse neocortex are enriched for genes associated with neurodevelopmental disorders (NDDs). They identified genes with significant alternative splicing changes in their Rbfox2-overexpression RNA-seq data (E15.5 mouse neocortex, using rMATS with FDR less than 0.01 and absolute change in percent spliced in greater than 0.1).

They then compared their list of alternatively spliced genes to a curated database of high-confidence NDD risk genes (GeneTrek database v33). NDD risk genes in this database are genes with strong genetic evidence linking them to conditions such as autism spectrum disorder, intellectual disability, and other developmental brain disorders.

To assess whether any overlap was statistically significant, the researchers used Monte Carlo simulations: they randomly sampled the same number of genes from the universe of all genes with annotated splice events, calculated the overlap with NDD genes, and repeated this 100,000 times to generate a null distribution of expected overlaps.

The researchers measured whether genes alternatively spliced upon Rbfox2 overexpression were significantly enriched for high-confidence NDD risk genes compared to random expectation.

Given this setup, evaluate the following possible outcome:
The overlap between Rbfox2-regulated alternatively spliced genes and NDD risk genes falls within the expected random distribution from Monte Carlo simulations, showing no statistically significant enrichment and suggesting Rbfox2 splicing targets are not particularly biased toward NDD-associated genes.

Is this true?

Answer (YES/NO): NO